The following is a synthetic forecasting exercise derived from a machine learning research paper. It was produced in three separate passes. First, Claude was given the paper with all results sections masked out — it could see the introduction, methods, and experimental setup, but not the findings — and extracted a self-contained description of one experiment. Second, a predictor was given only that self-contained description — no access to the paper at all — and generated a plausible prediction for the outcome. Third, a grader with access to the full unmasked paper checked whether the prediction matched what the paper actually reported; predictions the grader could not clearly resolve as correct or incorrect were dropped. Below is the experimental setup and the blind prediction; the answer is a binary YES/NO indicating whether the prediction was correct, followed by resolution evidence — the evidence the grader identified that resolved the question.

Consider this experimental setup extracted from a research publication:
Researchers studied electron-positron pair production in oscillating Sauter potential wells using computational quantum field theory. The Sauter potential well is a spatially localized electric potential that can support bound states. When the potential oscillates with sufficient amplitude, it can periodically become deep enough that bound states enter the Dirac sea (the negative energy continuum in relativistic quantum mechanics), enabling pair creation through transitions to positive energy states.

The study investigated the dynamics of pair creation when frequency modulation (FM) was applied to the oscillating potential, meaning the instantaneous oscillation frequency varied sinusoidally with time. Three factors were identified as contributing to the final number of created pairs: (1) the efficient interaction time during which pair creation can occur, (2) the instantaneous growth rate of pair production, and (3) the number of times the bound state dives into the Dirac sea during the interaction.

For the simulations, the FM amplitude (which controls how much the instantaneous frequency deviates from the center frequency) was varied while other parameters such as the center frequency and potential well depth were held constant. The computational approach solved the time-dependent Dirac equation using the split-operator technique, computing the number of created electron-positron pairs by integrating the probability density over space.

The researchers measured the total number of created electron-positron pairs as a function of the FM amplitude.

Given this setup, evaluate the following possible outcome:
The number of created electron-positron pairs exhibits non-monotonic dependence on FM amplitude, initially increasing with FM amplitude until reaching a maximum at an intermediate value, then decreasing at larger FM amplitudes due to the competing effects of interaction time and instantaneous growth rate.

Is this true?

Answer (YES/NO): YES